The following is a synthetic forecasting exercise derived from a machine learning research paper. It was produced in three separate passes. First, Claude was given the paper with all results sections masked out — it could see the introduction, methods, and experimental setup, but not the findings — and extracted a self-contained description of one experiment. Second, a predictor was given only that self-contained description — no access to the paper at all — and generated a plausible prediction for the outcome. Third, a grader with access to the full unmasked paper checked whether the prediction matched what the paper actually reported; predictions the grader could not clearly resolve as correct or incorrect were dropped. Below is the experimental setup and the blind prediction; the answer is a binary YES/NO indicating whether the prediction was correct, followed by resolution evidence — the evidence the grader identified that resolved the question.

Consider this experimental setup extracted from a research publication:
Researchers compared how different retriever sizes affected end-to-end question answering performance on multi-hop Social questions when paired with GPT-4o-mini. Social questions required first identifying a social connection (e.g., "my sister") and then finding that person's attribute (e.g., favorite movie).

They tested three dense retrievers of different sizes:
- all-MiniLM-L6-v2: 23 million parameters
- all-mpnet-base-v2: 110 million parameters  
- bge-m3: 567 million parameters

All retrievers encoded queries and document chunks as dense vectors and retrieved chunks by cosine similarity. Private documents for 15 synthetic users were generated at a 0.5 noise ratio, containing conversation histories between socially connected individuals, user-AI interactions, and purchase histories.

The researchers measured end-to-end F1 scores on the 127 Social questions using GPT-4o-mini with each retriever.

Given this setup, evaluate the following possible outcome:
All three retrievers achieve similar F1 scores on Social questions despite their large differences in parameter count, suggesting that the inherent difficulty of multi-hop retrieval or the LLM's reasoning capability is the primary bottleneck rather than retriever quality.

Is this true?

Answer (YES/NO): NO